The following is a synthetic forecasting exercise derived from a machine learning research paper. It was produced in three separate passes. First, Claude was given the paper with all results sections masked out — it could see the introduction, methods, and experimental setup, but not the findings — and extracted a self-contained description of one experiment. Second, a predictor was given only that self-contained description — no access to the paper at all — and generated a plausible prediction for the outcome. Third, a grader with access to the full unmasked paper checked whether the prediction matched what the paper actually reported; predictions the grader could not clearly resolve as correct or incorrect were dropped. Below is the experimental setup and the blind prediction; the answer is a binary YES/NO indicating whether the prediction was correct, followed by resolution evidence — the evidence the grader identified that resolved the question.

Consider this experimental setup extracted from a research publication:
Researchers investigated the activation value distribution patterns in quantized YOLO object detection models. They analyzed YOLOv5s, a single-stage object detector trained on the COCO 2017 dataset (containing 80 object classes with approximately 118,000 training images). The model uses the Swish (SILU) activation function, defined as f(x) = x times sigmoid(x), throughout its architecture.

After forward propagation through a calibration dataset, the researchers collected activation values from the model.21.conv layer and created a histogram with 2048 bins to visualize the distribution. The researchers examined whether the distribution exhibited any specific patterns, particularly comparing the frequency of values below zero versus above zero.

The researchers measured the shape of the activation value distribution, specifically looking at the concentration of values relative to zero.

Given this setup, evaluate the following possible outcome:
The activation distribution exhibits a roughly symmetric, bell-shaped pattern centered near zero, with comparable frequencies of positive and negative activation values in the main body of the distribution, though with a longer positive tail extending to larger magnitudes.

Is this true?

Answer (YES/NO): NO